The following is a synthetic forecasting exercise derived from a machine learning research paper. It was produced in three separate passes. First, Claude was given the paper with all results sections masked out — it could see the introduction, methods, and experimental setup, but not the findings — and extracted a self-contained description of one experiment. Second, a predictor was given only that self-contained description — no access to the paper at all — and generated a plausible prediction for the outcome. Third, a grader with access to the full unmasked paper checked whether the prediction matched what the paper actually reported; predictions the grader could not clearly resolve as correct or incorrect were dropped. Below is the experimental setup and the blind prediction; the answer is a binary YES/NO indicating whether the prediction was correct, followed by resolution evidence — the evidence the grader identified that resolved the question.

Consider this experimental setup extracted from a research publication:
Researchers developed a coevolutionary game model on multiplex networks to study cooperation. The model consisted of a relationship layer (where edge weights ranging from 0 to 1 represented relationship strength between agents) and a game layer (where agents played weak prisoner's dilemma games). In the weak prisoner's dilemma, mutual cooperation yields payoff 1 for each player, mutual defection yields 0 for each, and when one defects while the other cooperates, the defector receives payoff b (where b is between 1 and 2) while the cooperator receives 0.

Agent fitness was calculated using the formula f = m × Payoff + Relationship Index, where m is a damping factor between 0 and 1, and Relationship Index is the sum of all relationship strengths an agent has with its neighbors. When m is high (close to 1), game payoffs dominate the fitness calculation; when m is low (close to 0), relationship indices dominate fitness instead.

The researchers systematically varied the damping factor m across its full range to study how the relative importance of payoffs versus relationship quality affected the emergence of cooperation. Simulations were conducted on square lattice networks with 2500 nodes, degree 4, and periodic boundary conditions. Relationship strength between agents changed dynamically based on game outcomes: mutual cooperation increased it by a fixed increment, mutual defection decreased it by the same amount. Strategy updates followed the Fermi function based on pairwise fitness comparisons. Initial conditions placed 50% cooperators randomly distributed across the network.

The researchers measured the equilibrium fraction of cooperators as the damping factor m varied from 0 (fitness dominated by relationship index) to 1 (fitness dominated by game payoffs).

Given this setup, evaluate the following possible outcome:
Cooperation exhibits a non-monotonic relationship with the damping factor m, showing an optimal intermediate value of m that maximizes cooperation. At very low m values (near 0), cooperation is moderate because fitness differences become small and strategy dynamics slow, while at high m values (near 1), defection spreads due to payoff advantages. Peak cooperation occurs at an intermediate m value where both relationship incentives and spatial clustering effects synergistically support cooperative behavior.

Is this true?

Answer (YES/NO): NO